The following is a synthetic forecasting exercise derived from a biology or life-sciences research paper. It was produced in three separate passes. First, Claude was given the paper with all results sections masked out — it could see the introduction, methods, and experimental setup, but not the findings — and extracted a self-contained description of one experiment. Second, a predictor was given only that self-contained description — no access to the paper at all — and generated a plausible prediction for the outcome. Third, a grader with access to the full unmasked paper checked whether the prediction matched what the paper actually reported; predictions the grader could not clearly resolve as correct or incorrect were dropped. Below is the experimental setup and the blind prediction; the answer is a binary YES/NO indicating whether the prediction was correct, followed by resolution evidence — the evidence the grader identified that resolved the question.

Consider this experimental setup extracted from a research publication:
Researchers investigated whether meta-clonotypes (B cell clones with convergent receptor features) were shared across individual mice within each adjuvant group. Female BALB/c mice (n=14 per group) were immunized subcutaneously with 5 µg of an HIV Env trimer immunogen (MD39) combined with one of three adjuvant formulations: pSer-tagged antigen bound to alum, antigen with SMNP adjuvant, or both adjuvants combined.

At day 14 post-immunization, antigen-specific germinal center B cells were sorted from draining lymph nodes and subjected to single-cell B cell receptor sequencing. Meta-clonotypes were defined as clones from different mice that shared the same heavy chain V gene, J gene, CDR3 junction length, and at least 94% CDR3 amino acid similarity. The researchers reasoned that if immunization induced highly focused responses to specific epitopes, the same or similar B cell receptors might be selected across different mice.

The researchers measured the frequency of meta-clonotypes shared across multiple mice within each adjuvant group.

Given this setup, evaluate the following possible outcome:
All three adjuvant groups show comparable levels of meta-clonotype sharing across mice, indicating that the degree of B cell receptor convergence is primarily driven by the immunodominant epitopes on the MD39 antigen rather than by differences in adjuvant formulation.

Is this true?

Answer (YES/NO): NO